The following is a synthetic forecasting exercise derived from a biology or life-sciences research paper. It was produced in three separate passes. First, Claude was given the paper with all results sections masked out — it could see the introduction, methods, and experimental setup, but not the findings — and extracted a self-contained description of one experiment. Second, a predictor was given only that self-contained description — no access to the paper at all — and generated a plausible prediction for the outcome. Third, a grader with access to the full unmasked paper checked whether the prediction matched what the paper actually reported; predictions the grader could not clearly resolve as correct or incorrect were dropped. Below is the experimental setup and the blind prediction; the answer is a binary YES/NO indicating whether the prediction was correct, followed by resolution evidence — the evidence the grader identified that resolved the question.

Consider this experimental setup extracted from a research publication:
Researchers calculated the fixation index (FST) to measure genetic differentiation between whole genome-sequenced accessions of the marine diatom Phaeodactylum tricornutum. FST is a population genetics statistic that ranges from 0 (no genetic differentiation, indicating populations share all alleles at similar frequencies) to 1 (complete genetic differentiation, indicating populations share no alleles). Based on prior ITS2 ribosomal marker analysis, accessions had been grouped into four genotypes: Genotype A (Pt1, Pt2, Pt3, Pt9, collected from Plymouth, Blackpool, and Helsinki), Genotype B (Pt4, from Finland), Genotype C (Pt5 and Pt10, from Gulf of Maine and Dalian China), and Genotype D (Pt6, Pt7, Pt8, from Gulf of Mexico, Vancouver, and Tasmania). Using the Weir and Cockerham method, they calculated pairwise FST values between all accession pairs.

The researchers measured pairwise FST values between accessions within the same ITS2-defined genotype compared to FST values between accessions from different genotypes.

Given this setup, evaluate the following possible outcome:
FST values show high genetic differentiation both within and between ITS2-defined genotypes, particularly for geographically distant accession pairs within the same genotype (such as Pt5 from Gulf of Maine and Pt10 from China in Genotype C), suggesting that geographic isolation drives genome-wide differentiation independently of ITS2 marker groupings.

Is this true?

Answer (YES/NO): NO